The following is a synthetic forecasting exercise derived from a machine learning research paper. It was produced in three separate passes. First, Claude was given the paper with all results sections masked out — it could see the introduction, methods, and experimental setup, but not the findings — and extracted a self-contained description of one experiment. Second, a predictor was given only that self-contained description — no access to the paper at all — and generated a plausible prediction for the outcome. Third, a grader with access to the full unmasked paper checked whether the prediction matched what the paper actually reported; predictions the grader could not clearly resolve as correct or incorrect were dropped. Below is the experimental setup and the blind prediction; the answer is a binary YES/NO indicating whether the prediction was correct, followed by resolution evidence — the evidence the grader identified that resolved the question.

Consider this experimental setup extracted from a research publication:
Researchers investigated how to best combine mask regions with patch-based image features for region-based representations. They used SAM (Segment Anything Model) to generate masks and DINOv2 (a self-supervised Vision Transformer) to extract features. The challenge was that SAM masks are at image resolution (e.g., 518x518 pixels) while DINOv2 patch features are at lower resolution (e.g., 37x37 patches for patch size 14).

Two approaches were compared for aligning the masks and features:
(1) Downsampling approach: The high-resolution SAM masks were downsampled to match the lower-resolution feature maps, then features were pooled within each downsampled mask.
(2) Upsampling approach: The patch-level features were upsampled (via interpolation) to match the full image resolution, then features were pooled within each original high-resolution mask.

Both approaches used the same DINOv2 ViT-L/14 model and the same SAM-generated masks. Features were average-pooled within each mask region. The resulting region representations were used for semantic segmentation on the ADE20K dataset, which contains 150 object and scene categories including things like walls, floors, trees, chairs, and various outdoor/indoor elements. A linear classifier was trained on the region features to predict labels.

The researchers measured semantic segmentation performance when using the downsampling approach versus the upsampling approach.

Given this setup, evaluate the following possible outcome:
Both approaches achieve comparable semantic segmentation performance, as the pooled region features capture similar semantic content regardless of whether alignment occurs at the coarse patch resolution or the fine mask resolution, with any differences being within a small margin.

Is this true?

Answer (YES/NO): NO